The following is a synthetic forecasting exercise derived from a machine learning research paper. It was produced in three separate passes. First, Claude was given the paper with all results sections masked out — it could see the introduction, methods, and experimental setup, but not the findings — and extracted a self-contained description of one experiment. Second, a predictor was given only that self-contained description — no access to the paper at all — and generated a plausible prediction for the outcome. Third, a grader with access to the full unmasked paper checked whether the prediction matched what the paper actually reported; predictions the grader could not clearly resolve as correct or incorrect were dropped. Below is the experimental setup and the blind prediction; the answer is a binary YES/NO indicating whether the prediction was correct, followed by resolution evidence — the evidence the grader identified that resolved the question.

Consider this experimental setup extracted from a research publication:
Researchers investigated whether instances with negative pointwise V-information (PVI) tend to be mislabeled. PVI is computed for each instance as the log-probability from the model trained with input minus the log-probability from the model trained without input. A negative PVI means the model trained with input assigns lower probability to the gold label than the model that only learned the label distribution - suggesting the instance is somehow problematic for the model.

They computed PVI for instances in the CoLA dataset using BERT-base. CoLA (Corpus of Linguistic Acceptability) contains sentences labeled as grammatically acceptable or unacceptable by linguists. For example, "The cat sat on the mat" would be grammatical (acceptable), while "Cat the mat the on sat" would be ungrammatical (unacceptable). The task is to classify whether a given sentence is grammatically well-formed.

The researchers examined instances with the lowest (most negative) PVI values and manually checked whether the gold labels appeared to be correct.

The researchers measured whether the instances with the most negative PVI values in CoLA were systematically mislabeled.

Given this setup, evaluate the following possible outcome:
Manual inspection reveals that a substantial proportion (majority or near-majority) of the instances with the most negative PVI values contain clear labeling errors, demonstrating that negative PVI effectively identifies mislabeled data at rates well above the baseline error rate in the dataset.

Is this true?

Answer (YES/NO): NO